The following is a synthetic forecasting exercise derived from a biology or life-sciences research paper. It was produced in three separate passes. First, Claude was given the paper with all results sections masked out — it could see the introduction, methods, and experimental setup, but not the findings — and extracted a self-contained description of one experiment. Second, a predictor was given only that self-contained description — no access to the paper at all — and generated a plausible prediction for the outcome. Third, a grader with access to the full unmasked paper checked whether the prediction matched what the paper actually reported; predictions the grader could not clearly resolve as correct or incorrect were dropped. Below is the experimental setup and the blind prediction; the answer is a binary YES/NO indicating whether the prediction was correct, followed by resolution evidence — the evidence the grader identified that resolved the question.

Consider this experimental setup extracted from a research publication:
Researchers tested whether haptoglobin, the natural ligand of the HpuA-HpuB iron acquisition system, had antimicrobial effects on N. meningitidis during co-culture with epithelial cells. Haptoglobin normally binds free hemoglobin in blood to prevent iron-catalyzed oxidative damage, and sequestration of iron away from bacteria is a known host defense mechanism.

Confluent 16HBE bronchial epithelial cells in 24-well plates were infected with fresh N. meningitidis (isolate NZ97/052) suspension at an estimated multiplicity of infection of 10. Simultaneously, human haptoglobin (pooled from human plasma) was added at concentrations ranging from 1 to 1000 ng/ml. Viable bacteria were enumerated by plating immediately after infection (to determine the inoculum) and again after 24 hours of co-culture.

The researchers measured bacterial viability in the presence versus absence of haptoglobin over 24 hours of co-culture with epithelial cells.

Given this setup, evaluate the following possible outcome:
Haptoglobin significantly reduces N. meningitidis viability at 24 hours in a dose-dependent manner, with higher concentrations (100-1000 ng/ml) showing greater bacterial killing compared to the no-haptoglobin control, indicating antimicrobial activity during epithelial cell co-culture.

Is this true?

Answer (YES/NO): NO